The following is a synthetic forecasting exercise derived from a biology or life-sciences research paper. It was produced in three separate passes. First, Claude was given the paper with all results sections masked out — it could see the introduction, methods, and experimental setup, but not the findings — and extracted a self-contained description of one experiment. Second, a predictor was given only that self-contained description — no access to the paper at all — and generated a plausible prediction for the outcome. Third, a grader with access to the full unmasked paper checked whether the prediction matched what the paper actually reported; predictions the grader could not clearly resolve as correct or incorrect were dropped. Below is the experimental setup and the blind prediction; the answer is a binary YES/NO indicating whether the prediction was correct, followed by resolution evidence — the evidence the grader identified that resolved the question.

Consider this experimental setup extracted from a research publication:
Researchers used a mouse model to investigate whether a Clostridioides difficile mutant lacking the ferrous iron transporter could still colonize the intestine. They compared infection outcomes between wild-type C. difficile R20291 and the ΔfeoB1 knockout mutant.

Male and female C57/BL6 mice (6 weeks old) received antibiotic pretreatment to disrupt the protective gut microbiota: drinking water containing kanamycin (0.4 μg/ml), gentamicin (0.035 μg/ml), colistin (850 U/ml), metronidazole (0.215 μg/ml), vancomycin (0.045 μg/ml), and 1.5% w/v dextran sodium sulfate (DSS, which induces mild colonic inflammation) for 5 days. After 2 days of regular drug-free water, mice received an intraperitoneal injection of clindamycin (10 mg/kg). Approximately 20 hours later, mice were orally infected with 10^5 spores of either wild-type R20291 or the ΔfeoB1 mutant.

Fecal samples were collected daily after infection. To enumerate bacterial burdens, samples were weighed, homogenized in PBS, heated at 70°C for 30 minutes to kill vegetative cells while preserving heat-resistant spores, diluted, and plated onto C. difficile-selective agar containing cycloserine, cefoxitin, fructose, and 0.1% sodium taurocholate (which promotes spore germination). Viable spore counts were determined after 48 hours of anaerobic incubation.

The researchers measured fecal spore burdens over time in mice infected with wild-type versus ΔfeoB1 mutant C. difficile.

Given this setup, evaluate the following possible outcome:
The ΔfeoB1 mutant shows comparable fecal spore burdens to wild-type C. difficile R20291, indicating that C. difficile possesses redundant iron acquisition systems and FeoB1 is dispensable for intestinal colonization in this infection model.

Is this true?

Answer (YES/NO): NO